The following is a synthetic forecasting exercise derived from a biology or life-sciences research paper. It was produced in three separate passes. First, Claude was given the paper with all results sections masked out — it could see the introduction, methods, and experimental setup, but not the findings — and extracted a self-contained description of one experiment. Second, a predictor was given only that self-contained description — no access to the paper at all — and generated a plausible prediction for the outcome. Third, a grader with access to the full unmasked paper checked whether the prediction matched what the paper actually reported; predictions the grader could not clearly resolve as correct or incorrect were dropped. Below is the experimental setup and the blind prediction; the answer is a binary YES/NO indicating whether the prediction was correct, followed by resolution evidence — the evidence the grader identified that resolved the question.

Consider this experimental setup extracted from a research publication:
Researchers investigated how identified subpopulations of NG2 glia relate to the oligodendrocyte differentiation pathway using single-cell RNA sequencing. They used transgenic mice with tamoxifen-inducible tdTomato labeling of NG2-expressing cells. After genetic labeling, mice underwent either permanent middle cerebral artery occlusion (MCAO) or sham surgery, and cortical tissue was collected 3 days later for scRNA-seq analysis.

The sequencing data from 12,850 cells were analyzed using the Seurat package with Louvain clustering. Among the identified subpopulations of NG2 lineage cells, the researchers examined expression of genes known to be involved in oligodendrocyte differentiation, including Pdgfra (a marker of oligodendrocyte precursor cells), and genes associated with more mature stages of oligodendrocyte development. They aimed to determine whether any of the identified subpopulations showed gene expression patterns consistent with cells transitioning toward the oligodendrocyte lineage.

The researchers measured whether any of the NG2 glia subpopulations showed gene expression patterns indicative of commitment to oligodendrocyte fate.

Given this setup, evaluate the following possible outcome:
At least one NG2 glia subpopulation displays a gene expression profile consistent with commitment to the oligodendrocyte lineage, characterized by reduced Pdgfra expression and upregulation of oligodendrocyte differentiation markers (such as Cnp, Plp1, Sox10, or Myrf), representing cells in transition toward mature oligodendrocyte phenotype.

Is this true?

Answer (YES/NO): YES